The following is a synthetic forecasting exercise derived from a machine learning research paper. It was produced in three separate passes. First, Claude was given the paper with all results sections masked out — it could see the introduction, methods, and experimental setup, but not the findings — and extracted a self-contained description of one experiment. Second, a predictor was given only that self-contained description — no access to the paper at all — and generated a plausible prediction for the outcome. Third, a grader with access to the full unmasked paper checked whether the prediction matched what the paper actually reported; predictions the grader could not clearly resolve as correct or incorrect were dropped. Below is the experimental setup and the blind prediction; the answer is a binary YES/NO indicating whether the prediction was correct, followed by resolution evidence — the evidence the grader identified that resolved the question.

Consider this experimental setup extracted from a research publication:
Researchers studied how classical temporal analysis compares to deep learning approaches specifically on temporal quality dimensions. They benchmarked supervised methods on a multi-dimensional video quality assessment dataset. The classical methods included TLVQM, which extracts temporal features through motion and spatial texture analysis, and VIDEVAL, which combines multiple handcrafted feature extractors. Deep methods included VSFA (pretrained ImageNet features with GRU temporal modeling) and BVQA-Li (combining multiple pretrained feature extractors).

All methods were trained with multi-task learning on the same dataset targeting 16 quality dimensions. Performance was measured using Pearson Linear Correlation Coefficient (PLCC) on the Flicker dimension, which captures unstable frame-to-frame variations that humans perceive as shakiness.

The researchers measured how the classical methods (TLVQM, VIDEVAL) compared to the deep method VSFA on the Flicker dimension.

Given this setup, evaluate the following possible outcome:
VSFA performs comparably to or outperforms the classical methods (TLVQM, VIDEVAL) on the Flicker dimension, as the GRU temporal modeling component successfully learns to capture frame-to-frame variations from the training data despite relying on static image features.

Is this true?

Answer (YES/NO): NO